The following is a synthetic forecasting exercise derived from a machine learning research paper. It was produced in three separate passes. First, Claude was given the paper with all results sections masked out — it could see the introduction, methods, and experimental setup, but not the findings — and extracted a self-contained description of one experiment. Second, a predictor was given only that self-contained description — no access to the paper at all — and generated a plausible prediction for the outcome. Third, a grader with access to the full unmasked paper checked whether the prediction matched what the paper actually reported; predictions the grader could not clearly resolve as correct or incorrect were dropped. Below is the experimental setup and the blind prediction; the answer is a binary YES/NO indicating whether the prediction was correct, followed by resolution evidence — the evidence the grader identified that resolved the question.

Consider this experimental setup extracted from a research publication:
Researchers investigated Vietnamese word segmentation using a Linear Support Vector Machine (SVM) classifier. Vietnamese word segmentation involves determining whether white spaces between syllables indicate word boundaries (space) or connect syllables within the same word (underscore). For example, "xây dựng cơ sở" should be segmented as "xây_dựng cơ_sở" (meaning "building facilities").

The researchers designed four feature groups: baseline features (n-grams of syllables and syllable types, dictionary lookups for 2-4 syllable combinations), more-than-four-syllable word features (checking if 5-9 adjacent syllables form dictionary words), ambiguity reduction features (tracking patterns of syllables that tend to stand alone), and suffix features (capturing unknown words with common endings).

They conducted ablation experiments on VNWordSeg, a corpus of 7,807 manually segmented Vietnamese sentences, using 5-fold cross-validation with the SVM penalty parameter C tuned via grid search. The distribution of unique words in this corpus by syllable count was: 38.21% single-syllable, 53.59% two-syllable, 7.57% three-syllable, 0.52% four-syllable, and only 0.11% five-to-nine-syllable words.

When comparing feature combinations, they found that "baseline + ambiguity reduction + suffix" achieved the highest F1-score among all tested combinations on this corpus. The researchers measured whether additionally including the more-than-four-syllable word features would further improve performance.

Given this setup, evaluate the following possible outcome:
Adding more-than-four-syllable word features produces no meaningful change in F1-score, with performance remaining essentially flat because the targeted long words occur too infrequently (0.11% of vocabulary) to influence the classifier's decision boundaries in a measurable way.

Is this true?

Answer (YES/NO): YES